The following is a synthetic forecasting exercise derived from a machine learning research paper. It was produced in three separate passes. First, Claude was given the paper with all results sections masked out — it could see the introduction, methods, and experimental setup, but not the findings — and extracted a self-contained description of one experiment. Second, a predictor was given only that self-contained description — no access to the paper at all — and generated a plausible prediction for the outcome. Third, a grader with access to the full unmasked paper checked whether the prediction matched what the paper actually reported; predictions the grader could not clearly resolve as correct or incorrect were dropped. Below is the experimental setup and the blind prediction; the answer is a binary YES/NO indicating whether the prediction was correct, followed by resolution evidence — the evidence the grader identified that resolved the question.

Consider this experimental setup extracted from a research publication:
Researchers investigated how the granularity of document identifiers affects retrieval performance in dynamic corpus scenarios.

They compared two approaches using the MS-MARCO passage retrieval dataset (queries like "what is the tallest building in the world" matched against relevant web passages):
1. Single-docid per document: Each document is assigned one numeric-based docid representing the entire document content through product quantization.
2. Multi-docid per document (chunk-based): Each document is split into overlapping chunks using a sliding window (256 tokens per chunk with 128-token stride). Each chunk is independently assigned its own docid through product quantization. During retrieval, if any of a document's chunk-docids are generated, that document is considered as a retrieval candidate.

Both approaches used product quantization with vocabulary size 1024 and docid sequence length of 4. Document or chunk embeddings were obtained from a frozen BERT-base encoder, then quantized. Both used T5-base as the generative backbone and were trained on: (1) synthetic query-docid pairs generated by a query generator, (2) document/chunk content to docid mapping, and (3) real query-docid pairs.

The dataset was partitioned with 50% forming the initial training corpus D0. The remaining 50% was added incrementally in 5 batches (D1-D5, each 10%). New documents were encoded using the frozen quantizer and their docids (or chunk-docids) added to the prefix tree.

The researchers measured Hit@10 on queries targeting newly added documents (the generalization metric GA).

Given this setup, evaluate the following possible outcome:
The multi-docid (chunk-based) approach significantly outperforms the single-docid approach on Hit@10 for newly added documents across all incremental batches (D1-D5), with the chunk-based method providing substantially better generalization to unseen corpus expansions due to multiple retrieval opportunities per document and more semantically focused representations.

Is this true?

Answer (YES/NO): YES